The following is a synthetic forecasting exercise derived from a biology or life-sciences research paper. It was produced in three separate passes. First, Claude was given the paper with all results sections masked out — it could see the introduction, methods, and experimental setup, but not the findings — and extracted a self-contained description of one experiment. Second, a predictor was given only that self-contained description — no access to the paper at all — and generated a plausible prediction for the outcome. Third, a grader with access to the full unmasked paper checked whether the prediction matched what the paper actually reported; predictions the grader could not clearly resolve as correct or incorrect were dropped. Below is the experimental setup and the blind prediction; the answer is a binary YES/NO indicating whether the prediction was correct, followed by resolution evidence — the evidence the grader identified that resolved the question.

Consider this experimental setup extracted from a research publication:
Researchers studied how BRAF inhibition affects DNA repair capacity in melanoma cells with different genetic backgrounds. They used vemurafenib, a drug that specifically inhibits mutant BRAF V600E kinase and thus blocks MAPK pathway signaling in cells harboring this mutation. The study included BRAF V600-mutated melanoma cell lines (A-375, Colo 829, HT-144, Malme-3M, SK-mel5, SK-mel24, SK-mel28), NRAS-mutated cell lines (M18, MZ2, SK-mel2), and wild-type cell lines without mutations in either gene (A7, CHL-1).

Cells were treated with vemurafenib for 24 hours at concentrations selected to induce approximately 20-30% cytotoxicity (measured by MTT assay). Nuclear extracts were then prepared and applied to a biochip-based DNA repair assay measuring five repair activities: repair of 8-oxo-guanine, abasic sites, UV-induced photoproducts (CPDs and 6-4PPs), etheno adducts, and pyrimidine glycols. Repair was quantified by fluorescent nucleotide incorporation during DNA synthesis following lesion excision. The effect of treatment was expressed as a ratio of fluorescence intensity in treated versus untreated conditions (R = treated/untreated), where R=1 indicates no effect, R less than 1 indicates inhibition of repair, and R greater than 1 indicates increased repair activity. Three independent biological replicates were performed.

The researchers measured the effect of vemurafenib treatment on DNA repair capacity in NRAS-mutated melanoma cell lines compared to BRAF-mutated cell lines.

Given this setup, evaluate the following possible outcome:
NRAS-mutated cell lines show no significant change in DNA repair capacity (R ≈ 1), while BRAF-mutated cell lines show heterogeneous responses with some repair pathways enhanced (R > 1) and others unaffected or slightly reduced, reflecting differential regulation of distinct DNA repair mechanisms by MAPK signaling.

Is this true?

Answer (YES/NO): NO